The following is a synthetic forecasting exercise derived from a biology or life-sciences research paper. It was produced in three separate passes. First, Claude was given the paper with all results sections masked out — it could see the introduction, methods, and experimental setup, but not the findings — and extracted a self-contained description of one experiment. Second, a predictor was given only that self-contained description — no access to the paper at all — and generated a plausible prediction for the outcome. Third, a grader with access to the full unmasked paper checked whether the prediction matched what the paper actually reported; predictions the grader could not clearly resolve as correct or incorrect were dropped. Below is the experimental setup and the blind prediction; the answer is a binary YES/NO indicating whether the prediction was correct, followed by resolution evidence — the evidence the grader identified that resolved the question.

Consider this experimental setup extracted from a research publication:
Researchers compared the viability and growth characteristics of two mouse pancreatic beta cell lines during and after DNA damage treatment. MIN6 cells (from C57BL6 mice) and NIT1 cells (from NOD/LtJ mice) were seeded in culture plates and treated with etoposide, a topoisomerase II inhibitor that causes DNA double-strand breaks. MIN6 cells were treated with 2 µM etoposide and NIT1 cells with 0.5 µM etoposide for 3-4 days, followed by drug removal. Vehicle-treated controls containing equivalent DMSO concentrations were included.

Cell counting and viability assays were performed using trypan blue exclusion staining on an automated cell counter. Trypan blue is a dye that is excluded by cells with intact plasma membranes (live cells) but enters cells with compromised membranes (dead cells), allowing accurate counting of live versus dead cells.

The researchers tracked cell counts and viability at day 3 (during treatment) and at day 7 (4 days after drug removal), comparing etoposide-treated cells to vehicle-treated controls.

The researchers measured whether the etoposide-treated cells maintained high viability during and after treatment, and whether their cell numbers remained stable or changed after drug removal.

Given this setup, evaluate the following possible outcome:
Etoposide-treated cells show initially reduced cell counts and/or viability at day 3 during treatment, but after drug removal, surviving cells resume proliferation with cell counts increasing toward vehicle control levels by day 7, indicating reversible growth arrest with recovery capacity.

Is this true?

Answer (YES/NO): NO